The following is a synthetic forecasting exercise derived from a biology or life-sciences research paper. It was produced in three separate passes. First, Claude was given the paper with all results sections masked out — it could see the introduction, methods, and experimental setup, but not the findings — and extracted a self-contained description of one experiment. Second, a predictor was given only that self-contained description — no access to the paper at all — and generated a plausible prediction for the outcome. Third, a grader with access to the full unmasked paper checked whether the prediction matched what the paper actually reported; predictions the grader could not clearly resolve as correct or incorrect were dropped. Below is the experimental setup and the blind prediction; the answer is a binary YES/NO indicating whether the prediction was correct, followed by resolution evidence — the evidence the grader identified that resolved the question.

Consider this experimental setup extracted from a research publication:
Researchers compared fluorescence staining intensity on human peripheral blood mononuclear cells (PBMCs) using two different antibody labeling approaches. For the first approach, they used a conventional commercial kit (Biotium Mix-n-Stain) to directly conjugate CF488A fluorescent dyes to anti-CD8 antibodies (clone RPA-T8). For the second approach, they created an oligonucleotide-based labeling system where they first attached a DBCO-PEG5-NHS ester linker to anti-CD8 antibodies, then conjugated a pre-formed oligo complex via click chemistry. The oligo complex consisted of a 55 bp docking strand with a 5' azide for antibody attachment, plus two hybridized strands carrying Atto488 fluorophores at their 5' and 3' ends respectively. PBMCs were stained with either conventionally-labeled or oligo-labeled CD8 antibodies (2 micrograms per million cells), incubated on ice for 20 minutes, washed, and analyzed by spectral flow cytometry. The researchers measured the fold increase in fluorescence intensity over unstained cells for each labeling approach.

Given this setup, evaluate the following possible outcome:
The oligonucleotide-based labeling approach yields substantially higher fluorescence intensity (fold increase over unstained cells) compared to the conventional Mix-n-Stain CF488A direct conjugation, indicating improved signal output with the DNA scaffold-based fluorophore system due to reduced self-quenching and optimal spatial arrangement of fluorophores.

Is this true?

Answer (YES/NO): NO